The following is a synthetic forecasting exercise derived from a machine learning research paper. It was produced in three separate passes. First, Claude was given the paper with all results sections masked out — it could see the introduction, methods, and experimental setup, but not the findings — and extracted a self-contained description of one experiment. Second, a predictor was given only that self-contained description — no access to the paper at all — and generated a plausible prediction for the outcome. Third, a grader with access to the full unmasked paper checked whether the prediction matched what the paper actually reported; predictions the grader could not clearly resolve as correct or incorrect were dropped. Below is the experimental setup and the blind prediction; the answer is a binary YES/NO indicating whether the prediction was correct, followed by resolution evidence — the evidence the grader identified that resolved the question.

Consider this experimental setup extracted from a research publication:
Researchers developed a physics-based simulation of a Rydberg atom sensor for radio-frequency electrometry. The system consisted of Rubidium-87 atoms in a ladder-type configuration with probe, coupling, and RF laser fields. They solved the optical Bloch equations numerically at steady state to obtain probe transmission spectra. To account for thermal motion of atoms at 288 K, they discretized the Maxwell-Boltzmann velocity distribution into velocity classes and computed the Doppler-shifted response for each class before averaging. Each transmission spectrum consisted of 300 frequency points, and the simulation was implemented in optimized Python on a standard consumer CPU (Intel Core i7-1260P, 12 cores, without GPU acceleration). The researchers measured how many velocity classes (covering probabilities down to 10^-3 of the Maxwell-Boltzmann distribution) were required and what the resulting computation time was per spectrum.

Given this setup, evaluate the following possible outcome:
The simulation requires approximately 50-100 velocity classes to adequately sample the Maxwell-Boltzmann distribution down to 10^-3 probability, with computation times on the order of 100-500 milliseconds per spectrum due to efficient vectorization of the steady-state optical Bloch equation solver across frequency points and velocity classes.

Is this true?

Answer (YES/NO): NO